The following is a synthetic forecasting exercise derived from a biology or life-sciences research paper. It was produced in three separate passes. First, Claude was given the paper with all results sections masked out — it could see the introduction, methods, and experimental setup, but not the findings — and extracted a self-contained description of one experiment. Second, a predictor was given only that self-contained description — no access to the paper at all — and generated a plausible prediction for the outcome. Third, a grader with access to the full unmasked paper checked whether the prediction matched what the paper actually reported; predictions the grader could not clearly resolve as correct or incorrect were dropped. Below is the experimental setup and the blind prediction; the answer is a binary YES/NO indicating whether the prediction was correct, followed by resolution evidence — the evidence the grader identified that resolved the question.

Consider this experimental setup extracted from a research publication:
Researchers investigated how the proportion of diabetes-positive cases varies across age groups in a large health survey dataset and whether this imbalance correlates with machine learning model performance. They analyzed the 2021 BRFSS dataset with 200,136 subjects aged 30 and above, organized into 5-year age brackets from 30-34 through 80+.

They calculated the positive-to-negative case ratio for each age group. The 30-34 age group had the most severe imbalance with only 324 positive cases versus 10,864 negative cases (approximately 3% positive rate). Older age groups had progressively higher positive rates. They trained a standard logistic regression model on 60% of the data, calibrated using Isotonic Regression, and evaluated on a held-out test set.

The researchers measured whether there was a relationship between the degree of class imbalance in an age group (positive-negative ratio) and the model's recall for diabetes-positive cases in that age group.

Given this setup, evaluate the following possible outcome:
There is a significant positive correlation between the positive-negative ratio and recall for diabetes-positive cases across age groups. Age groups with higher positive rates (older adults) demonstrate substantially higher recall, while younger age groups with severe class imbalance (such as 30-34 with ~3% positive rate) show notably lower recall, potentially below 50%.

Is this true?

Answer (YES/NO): YES